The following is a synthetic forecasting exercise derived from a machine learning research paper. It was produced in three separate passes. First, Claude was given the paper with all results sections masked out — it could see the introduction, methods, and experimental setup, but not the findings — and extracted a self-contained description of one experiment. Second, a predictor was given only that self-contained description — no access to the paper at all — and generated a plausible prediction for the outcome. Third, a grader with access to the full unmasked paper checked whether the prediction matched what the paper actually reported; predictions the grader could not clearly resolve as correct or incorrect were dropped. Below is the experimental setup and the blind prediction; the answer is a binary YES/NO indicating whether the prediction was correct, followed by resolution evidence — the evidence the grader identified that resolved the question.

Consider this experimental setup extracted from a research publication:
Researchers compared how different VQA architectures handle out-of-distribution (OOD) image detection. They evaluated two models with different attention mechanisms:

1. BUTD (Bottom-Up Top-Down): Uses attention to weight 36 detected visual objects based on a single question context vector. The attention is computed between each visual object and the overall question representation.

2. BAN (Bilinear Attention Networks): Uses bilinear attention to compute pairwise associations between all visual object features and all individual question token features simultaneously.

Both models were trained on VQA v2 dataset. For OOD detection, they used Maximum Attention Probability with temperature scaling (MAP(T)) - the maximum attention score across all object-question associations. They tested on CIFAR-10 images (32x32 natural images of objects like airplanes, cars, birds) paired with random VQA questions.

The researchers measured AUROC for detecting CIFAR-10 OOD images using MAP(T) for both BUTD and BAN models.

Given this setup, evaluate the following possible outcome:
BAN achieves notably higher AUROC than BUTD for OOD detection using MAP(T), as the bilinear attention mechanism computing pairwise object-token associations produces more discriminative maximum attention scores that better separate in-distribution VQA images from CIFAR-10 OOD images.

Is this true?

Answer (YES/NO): YES